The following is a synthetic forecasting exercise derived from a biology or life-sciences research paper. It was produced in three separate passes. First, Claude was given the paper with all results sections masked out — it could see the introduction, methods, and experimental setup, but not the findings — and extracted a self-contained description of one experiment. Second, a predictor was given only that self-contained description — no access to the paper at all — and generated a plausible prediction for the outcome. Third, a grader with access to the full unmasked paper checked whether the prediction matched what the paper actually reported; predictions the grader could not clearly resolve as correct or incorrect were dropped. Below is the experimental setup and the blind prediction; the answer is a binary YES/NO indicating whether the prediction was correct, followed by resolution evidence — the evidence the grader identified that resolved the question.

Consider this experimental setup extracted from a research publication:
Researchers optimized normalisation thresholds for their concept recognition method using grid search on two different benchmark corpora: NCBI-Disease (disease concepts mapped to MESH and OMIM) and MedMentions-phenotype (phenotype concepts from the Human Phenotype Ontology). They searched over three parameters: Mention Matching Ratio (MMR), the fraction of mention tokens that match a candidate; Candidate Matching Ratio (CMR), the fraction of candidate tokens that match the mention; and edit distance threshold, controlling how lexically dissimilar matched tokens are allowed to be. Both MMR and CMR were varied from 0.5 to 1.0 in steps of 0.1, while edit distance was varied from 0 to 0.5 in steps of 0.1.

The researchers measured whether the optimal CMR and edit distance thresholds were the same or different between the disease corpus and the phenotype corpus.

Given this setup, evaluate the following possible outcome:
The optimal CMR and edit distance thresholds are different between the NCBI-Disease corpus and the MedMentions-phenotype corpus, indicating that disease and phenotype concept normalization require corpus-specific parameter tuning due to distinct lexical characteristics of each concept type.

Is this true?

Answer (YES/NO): NO